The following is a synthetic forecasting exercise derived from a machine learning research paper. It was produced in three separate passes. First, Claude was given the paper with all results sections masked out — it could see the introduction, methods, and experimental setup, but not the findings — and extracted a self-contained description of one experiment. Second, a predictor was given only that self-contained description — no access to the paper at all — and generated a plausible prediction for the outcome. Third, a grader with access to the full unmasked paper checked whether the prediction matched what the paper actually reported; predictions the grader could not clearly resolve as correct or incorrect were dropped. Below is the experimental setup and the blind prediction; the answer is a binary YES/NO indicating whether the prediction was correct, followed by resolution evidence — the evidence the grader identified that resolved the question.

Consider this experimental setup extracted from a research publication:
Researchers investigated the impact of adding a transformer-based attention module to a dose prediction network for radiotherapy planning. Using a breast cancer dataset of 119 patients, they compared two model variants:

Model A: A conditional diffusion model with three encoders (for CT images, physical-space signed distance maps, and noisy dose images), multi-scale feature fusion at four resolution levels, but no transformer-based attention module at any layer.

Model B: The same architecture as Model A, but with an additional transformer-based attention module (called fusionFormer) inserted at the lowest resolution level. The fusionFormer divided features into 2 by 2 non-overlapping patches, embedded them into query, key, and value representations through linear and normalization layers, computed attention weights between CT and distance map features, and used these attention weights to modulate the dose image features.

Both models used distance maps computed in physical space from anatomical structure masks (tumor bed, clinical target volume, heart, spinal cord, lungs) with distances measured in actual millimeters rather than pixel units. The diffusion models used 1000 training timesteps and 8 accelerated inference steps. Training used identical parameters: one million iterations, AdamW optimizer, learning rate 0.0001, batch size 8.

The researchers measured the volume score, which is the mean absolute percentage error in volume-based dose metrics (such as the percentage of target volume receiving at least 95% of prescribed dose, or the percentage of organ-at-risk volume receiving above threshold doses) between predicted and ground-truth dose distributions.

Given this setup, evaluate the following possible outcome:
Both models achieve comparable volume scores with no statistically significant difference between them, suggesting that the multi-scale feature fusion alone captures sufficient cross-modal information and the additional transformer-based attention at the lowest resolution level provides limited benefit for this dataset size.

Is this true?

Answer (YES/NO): NO